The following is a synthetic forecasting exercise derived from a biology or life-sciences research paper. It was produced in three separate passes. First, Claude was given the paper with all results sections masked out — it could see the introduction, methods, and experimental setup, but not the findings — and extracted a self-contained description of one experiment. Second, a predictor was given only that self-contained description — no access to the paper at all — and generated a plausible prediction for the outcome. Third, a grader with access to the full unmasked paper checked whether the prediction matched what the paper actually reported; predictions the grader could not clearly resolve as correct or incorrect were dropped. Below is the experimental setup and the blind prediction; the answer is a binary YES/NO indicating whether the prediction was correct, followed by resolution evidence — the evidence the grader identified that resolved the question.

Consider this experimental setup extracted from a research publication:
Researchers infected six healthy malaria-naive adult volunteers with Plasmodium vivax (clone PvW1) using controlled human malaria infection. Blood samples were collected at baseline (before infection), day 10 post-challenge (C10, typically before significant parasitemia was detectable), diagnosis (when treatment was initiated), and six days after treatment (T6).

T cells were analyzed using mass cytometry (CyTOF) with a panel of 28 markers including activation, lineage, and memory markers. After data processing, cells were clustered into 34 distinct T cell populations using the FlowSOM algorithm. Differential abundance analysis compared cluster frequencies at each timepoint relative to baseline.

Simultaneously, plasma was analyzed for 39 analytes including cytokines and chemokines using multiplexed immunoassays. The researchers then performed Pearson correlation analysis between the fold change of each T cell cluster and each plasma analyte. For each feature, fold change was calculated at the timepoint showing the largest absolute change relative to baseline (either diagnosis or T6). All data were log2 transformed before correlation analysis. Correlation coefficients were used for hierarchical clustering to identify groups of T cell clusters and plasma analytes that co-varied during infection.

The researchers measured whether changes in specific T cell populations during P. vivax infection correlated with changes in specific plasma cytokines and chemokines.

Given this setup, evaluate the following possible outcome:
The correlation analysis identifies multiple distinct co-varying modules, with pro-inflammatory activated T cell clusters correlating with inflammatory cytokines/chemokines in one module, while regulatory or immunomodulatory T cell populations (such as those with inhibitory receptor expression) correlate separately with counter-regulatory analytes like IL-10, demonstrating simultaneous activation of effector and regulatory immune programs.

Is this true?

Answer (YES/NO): NO